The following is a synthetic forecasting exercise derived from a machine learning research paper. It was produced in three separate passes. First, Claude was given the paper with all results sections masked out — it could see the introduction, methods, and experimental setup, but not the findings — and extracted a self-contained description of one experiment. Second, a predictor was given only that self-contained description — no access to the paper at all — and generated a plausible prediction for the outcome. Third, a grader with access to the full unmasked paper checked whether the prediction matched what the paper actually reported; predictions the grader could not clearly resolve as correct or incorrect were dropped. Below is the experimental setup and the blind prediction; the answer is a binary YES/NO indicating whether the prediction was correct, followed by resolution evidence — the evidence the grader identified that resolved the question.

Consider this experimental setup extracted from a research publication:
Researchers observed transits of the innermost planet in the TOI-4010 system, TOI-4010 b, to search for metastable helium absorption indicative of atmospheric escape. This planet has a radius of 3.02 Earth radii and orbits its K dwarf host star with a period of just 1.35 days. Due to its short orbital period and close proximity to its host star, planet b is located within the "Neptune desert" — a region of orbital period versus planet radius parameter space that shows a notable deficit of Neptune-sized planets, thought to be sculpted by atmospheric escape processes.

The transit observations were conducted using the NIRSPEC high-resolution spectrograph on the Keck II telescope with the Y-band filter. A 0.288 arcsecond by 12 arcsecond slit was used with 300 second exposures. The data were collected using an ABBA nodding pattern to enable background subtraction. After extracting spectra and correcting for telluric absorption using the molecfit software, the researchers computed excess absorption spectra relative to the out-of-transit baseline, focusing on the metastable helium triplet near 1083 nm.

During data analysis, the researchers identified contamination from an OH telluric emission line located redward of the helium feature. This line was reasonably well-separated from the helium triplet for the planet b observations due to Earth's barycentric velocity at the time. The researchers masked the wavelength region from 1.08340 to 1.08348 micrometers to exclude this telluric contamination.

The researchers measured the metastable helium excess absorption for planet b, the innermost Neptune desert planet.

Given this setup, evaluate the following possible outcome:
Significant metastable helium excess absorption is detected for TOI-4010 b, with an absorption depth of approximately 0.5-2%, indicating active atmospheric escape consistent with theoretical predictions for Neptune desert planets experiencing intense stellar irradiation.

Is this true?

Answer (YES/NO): NO